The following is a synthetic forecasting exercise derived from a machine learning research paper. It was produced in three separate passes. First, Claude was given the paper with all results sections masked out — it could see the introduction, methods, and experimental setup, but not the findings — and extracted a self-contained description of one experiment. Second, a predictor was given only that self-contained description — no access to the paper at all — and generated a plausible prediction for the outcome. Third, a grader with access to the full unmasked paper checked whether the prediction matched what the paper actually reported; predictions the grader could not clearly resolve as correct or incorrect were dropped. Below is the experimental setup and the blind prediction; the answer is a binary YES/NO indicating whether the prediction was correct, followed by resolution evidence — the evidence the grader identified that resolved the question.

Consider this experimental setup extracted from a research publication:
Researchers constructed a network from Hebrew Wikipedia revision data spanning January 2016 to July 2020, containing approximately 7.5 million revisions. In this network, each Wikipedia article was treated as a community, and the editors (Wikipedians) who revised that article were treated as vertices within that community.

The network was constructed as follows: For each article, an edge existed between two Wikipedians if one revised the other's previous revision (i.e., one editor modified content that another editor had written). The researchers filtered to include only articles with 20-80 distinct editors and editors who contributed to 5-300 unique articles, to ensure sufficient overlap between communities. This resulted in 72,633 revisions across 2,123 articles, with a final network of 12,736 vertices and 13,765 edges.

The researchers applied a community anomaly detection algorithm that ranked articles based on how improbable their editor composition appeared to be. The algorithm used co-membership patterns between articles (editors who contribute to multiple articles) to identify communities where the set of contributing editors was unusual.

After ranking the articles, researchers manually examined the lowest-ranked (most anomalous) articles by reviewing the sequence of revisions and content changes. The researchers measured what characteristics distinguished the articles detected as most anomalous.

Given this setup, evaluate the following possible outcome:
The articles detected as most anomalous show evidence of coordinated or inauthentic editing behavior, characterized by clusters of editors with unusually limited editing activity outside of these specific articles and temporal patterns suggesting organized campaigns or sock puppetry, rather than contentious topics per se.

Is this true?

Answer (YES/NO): NO